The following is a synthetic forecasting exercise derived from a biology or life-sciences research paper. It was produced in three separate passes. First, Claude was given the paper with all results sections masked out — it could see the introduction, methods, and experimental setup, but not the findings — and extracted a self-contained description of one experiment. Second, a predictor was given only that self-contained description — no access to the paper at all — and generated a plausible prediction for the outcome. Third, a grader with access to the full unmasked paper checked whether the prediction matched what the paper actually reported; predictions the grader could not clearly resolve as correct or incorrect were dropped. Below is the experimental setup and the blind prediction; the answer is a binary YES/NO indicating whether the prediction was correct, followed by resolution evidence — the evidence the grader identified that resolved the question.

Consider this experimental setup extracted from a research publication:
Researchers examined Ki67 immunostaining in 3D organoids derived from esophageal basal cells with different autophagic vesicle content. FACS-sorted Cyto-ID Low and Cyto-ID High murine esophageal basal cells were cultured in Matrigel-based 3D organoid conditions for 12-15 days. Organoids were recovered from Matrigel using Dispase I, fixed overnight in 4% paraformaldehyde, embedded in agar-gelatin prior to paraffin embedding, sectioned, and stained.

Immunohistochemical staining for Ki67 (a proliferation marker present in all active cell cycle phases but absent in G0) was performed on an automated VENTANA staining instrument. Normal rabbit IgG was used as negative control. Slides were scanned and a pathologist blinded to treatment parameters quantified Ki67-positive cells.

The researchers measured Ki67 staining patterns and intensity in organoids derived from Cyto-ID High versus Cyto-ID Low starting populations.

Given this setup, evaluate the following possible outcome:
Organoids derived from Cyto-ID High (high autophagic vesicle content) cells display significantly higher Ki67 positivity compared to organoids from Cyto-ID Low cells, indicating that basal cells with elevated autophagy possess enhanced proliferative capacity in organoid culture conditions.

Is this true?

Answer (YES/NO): YES